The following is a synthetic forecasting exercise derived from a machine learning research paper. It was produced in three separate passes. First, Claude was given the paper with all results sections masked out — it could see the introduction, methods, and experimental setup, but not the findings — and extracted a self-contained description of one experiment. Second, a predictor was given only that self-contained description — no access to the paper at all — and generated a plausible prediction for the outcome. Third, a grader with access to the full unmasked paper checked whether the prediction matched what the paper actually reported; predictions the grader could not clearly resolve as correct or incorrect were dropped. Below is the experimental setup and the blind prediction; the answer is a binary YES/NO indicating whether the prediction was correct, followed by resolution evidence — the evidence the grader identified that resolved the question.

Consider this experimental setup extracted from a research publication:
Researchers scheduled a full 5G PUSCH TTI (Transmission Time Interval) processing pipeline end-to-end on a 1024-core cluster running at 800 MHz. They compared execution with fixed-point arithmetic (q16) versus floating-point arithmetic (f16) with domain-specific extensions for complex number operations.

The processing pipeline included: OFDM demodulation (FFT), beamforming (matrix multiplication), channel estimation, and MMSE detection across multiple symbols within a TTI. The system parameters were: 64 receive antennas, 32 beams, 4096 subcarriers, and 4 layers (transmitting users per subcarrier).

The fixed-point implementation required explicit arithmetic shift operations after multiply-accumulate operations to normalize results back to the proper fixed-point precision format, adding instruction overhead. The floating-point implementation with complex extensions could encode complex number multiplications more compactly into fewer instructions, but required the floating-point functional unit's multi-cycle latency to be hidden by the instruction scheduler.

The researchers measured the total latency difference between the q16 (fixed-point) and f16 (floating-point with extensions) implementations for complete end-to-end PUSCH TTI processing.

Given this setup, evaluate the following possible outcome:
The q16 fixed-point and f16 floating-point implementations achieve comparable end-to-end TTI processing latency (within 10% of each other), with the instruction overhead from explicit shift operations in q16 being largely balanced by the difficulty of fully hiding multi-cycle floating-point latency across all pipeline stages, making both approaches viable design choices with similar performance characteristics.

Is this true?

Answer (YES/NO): NO